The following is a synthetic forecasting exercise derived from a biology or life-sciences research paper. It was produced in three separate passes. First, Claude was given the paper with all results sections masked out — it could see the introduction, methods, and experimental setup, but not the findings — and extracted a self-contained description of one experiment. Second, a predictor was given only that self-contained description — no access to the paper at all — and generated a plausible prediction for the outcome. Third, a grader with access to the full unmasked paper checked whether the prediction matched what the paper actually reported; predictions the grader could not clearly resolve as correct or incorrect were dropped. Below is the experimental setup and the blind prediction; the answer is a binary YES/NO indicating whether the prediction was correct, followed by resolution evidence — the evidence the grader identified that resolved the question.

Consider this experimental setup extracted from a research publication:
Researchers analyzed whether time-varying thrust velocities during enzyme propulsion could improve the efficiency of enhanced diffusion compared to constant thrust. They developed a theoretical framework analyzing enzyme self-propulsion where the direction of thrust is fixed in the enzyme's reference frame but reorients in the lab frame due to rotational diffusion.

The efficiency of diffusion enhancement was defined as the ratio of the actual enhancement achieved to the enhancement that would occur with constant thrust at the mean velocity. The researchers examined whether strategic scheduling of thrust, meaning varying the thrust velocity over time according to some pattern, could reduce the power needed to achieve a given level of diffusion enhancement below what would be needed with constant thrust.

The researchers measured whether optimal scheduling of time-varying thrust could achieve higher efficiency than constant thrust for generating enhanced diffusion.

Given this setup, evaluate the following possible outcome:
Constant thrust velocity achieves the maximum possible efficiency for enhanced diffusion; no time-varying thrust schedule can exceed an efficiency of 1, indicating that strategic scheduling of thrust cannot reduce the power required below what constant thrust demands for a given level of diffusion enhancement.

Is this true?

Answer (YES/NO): YES